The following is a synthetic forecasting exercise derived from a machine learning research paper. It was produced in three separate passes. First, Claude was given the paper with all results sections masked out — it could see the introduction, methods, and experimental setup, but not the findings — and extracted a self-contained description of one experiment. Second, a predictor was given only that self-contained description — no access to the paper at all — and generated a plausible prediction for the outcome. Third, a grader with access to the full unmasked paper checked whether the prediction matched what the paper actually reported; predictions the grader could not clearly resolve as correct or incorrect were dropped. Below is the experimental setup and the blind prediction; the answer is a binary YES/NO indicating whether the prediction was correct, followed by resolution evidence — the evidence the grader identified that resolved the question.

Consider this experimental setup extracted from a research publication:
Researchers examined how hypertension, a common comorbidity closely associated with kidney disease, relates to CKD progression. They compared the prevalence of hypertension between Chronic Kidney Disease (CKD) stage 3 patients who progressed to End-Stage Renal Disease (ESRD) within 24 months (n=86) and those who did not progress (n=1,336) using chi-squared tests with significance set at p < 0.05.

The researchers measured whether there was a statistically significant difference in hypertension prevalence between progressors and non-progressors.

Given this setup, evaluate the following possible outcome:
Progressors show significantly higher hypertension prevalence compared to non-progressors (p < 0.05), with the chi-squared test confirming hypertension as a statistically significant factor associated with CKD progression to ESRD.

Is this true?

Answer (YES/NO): NO